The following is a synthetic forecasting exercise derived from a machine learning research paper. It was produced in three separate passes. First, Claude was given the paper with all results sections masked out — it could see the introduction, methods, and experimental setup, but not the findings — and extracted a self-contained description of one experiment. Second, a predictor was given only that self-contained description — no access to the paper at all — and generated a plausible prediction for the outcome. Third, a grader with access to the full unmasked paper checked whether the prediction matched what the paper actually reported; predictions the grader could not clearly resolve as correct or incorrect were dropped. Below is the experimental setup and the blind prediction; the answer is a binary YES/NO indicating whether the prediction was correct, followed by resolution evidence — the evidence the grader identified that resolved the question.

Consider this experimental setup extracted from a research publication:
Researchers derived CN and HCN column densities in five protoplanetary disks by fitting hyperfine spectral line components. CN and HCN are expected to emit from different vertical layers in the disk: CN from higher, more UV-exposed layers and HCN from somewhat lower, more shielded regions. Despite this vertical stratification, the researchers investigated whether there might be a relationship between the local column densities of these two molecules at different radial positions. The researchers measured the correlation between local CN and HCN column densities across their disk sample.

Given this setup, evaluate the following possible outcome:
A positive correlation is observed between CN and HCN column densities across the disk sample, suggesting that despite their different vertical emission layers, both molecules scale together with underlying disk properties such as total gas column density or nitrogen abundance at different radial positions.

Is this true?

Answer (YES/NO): YES